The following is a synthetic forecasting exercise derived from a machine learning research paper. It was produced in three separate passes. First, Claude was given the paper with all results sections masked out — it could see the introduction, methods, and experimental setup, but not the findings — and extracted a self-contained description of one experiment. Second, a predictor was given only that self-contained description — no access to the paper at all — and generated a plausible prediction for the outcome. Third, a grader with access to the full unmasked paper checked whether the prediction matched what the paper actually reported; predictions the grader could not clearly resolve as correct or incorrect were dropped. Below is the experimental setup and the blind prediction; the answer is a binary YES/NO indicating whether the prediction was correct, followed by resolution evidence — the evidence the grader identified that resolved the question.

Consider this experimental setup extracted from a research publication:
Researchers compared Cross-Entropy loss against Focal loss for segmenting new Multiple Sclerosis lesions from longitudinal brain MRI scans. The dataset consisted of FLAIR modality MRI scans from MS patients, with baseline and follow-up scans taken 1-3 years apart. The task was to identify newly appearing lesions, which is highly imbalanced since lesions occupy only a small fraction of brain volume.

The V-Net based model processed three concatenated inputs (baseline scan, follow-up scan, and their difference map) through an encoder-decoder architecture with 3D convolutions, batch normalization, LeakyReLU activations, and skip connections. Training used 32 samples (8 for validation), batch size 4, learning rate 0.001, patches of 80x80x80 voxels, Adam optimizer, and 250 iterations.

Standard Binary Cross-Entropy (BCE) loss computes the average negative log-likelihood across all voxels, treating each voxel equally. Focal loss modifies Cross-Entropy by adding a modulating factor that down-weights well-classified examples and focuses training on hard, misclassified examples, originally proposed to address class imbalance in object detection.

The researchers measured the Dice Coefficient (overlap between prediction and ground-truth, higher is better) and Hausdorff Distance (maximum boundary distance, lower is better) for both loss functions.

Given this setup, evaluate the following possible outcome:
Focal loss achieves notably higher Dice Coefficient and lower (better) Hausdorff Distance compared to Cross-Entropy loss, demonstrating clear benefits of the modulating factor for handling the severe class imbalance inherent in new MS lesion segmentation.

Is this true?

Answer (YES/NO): NO